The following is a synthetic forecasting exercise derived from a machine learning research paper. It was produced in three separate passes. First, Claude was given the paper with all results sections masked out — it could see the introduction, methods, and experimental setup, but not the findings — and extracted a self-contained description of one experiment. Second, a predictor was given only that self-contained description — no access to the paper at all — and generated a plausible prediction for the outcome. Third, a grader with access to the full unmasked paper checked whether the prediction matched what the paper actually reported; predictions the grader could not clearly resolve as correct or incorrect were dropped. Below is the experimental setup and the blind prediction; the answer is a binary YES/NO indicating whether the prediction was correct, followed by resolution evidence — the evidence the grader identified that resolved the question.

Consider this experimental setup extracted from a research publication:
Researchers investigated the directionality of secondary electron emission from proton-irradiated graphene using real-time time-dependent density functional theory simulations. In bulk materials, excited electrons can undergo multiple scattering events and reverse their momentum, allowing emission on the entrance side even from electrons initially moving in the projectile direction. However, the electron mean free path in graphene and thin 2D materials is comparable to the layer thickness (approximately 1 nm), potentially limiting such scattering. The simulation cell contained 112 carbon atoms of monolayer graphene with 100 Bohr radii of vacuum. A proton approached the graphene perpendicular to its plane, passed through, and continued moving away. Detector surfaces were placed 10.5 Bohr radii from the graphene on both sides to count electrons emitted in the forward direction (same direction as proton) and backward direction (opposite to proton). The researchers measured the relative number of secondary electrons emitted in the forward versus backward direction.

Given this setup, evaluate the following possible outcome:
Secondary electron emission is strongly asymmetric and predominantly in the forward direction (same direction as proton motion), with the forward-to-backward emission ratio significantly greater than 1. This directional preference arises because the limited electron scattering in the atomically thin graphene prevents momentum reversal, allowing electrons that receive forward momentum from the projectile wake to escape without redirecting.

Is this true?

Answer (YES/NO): NO